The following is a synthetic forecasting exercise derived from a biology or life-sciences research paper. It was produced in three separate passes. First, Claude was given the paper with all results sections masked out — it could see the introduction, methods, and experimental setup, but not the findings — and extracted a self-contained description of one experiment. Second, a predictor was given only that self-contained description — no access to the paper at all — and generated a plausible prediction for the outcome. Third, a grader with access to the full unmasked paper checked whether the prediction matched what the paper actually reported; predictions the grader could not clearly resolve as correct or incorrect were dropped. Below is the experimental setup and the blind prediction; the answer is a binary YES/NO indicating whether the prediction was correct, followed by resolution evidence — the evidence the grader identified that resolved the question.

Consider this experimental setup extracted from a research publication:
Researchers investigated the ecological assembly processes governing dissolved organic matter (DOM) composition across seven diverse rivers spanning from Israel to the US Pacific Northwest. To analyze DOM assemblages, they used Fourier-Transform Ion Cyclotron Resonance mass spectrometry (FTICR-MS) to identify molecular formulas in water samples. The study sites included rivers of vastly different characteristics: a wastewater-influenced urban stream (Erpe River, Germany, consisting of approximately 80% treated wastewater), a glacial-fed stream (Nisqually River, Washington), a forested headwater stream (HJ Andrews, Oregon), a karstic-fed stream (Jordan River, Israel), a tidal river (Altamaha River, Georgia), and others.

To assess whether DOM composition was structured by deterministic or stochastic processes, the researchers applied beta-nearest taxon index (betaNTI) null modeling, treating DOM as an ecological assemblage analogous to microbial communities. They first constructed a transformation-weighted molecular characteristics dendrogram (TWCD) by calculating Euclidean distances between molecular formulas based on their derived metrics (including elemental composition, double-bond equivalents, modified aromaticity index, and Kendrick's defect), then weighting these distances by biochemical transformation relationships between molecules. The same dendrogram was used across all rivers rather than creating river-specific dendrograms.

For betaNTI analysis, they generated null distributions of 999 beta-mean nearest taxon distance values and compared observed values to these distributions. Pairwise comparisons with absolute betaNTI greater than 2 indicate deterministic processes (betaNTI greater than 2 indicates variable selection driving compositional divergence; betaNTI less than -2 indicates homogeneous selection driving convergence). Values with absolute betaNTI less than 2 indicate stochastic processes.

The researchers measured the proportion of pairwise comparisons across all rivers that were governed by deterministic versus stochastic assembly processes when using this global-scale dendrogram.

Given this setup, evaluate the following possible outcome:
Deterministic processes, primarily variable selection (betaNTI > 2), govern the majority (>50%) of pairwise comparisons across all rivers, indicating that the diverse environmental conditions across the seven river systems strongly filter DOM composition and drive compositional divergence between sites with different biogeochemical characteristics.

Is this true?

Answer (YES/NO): YES